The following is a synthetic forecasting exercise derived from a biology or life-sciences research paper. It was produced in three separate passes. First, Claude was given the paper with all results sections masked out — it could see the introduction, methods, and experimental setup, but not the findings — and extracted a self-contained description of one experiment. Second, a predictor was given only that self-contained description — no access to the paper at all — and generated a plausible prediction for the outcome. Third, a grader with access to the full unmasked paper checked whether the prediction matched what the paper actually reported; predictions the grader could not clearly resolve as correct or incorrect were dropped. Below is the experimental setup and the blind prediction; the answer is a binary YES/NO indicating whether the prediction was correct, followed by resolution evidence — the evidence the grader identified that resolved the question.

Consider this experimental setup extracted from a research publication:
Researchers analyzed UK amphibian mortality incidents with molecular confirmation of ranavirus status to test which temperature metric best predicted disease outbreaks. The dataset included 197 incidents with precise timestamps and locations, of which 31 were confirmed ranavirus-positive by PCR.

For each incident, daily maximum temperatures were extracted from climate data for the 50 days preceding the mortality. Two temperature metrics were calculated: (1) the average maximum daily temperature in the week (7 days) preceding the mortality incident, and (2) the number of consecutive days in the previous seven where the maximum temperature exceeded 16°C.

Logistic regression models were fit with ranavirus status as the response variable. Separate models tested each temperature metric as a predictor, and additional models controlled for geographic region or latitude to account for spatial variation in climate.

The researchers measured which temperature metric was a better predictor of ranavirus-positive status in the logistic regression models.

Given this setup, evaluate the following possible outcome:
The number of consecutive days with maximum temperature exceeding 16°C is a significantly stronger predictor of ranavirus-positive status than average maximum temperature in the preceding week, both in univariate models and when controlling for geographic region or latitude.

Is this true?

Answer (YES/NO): NO